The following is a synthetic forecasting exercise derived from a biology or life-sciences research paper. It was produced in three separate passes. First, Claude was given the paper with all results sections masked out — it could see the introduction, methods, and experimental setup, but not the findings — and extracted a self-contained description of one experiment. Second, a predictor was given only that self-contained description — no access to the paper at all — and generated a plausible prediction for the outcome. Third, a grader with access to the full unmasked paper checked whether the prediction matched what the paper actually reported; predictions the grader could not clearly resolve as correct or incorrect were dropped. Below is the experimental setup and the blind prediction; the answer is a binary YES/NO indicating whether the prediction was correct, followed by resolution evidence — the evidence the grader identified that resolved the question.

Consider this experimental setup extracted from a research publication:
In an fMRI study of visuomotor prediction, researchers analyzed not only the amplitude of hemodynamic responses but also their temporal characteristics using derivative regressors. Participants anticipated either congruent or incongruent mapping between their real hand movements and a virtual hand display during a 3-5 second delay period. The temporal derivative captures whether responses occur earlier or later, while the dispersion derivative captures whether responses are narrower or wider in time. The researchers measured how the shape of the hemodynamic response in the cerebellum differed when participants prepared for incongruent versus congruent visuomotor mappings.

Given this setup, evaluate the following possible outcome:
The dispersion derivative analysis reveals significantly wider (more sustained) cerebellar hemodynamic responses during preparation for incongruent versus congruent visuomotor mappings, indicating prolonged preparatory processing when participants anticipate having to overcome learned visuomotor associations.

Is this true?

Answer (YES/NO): YES